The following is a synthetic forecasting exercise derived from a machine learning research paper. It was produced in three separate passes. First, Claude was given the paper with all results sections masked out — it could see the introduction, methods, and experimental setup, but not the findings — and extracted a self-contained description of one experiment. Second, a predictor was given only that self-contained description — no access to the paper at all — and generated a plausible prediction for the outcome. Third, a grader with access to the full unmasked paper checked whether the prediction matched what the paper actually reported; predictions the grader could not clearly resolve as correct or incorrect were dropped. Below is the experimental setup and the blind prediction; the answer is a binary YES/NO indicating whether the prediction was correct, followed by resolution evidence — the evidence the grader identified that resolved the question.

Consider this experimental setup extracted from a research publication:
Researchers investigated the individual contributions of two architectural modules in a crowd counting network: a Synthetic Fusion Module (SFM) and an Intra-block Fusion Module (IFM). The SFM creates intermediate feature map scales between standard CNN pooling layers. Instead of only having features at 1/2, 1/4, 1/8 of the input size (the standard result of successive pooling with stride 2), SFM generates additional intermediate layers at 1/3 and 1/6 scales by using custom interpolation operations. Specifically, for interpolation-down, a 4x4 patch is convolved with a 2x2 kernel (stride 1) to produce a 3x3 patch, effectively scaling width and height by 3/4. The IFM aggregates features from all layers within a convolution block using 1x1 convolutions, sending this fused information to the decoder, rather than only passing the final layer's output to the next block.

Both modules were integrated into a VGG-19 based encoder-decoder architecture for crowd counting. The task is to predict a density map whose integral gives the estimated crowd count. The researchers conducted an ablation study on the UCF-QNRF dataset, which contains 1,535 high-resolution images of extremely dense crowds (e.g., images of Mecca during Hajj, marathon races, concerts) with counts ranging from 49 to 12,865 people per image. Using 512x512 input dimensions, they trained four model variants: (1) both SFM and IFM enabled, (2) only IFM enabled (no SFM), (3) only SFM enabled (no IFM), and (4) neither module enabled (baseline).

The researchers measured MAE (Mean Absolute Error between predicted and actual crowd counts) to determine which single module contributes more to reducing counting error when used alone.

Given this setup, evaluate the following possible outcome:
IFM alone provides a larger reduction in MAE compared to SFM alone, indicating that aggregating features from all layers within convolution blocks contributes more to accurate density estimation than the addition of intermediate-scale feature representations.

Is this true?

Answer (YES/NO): YES